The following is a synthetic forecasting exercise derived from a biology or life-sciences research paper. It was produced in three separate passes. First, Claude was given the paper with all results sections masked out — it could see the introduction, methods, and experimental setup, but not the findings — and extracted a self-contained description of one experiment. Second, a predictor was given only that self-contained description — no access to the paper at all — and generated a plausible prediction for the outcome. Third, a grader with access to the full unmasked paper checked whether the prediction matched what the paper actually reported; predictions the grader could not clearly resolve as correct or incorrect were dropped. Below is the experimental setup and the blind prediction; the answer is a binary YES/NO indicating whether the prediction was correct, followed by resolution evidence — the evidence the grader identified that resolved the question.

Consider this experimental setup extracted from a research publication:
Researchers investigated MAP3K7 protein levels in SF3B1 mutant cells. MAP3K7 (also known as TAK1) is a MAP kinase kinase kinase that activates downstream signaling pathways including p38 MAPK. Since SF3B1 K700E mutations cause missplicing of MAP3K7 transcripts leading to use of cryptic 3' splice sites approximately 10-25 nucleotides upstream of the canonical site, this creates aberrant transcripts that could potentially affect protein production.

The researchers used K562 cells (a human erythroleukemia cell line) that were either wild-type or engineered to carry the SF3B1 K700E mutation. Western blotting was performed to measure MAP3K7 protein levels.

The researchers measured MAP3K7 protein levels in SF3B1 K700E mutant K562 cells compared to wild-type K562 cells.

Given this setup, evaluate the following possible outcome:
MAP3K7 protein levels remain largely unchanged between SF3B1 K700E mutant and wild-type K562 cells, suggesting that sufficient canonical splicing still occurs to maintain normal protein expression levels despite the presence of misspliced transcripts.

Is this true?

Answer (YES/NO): NO